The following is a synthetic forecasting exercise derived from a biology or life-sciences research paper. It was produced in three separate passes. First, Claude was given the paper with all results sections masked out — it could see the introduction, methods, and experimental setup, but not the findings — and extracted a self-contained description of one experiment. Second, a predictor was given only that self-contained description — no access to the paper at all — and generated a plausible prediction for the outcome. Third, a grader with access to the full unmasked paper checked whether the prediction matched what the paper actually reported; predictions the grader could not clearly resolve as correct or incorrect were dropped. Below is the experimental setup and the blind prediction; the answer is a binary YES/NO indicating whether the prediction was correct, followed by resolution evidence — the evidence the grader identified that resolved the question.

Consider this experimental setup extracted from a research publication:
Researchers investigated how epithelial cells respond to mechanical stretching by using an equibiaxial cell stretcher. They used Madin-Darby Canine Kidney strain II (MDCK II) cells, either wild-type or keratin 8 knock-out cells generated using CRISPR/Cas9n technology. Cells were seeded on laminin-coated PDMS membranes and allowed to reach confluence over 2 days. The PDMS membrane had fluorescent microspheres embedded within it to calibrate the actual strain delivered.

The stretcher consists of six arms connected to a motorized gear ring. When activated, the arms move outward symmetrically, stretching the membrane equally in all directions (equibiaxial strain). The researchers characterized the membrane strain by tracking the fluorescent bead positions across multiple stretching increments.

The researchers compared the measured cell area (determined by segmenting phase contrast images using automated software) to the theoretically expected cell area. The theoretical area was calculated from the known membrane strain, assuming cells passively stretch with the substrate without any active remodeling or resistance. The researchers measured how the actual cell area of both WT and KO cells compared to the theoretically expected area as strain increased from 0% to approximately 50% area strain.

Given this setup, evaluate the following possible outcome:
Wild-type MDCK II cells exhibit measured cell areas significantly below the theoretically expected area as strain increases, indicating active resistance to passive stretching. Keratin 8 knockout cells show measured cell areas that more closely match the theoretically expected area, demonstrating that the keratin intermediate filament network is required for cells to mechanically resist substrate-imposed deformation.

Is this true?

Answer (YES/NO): NO